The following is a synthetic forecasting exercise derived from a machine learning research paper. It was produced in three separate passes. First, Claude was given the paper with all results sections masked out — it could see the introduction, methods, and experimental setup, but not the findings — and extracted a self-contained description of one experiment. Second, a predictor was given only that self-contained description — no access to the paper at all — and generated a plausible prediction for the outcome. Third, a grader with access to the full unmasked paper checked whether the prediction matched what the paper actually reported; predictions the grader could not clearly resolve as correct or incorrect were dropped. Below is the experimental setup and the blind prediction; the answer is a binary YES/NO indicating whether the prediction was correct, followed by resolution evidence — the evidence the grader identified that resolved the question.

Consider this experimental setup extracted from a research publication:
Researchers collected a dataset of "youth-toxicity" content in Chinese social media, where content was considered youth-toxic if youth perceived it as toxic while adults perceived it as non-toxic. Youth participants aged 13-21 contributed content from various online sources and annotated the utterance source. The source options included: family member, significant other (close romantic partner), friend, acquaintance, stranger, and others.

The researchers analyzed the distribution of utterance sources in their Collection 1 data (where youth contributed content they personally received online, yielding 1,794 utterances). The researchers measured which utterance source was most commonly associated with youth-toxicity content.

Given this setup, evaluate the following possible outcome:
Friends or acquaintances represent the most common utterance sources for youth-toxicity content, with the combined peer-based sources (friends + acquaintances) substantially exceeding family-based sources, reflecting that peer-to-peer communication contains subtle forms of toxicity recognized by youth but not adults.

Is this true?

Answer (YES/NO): NO